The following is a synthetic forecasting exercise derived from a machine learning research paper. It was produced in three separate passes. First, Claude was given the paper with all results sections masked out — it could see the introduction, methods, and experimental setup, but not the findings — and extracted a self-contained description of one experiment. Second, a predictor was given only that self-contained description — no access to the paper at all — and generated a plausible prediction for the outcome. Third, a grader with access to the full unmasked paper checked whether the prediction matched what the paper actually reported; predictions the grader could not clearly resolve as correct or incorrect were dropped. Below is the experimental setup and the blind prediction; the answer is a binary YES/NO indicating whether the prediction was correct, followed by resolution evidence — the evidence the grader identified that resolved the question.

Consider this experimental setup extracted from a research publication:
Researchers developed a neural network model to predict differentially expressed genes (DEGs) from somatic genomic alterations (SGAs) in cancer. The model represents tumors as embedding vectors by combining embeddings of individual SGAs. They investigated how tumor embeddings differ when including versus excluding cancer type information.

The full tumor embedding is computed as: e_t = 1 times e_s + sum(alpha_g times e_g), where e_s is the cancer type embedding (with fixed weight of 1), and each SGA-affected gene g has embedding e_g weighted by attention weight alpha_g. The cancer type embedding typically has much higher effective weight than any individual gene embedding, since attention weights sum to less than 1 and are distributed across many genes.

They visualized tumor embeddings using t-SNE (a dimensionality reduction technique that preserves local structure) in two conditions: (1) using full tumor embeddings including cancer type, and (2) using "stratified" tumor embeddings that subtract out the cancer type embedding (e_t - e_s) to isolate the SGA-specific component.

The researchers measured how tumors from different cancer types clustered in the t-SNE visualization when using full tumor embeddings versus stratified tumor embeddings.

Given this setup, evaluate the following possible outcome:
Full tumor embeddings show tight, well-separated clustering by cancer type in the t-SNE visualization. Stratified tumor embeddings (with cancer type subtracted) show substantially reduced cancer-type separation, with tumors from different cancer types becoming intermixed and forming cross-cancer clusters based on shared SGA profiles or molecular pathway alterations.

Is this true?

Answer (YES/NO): YES